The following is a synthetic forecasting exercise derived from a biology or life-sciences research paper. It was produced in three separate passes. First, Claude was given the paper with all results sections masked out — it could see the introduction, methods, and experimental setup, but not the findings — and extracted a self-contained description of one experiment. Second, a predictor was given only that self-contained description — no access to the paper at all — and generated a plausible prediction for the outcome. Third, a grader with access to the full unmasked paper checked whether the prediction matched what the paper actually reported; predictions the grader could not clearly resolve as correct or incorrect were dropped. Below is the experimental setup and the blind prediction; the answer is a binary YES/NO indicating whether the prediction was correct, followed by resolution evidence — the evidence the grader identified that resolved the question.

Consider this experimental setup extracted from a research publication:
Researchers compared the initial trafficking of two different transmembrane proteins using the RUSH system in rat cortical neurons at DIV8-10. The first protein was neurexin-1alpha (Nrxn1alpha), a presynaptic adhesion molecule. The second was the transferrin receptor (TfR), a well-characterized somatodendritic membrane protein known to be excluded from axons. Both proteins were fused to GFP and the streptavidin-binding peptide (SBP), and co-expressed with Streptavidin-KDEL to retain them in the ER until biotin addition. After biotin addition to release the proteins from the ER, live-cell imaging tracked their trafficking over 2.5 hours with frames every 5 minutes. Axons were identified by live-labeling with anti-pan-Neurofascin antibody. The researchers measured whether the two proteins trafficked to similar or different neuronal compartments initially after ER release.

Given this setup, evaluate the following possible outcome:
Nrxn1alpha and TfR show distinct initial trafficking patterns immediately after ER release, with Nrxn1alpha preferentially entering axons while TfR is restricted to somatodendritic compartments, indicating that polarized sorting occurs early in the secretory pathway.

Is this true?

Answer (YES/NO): NO